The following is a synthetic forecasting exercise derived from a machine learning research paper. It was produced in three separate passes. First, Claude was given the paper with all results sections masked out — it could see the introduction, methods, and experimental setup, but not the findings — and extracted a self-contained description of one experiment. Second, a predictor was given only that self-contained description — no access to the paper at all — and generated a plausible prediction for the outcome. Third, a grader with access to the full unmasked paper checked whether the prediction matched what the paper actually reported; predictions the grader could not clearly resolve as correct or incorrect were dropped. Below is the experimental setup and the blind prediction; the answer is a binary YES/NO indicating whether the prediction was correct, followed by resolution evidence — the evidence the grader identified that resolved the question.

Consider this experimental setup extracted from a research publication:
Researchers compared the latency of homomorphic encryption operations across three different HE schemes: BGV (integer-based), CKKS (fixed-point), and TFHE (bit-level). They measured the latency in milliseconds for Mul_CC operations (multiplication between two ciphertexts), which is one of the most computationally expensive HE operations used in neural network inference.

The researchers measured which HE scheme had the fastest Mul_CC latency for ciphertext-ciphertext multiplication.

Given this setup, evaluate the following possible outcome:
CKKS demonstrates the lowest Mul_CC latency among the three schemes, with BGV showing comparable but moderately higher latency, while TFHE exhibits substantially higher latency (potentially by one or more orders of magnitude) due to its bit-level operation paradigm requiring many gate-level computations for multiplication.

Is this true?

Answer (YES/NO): YES